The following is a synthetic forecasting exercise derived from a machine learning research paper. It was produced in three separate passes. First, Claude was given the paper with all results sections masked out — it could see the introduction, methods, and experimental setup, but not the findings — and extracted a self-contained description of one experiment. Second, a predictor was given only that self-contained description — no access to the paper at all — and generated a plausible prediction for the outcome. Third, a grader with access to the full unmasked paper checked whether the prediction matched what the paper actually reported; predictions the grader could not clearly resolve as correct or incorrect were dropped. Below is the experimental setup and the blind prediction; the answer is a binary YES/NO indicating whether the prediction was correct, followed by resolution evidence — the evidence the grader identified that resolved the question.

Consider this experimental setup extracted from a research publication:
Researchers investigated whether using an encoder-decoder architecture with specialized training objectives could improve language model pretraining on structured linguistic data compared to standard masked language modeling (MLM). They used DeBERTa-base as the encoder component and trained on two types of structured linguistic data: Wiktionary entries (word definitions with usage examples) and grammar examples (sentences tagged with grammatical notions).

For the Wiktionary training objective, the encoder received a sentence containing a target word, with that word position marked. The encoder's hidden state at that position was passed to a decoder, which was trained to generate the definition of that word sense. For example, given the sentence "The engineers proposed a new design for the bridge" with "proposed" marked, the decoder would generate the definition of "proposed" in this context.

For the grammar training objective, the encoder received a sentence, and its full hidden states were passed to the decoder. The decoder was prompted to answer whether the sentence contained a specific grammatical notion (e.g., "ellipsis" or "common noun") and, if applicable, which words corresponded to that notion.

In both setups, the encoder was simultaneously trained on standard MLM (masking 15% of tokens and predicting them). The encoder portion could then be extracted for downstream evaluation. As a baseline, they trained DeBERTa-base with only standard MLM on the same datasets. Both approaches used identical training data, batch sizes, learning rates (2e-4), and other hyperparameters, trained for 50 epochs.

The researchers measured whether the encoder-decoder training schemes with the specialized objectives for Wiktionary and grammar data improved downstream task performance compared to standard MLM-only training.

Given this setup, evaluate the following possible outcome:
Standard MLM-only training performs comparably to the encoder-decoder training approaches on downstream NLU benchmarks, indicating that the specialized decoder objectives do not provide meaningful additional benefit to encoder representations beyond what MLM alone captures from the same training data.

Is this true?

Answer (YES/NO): NO